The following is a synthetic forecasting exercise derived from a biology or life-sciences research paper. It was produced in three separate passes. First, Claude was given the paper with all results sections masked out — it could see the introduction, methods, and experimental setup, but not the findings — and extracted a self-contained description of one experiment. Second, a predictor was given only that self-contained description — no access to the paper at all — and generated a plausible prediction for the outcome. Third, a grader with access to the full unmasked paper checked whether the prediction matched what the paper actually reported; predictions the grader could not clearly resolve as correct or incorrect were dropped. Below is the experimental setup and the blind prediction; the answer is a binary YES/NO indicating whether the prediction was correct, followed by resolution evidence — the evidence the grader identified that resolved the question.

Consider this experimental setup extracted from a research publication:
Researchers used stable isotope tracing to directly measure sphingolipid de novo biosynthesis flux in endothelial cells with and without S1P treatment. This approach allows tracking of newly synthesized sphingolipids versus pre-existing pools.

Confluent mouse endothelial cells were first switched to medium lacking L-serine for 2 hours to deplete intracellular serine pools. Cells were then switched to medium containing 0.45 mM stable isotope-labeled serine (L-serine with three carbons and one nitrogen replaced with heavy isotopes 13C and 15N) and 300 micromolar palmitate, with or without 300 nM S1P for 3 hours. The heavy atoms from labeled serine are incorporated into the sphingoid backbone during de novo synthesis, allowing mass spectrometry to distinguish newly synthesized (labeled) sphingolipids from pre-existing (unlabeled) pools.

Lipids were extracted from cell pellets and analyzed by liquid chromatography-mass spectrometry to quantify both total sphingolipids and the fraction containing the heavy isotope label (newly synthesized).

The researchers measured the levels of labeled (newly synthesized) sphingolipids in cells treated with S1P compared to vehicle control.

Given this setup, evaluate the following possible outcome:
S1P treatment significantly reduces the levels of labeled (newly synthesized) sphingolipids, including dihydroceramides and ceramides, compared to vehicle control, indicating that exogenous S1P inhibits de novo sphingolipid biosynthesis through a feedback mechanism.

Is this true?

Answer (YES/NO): YES